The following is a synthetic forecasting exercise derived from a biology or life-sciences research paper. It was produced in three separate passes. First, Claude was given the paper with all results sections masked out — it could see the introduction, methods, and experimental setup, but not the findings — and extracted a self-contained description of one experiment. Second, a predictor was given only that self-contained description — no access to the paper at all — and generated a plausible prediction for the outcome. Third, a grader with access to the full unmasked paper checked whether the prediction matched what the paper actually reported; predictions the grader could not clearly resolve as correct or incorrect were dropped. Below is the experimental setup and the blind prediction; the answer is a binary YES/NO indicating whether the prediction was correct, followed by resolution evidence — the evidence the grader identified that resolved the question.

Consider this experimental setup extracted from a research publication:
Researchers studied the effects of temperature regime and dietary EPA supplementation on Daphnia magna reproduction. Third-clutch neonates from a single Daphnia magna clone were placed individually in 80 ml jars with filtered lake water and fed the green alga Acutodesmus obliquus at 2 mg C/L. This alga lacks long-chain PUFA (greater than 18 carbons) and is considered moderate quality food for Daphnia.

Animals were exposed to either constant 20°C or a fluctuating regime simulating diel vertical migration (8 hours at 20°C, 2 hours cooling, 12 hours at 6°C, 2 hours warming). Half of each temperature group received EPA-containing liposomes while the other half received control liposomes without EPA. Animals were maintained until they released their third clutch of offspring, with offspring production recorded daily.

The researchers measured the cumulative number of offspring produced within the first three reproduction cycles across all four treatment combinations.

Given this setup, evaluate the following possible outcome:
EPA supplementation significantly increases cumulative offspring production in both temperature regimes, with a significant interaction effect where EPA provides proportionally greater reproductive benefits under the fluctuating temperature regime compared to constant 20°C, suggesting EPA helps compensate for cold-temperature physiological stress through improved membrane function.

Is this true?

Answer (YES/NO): YES